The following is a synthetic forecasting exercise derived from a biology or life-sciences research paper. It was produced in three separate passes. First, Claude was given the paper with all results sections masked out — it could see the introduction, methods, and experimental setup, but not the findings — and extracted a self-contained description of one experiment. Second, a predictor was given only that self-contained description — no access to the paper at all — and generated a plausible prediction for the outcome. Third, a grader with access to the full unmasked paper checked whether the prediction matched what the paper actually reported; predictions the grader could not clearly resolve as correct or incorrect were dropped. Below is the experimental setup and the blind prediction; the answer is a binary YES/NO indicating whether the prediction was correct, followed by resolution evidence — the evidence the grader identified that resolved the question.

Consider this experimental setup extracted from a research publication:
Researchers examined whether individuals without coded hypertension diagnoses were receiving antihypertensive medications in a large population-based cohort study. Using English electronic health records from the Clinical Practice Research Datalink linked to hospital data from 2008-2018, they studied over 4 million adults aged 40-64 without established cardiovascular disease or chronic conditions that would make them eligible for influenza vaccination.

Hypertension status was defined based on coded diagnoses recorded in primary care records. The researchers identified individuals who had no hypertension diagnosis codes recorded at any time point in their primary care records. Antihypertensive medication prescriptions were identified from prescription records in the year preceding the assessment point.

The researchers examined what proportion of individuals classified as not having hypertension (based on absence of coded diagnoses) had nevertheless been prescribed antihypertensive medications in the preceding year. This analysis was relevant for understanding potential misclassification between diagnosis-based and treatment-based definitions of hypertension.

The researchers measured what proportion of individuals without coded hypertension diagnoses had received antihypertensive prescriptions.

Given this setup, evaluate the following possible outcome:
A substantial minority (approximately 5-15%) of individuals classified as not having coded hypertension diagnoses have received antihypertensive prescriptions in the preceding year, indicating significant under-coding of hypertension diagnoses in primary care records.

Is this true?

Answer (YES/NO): NO